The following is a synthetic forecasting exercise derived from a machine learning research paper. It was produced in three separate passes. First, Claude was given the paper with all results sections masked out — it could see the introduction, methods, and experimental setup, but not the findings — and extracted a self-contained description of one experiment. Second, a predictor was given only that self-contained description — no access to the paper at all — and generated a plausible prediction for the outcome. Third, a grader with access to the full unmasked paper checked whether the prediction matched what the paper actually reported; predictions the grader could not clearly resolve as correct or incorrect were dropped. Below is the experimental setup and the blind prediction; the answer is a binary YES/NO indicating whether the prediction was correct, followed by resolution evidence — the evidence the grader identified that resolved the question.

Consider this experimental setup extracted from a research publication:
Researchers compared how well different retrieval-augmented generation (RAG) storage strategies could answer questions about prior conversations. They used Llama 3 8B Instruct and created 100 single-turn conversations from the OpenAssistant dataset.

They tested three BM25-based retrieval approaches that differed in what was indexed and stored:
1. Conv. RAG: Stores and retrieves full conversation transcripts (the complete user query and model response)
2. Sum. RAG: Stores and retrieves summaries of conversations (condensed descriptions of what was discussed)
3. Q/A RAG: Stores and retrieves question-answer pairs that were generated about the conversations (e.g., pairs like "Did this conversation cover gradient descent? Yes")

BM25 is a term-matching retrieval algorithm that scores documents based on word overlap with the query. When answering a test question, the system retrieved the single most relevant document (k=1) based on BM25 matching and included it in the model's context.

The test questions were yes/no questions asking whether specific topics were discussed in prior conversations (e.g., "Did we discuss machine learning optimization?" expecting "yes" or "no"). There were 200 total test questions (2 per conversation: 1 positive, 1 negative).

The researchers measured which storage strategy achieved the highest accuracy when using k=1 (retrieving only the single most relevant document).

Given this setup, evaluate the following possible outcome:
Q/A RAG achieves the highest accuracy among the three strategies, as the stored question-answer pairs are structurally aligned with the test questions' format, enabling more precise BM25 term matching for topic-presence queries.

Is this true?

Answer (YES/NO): NO